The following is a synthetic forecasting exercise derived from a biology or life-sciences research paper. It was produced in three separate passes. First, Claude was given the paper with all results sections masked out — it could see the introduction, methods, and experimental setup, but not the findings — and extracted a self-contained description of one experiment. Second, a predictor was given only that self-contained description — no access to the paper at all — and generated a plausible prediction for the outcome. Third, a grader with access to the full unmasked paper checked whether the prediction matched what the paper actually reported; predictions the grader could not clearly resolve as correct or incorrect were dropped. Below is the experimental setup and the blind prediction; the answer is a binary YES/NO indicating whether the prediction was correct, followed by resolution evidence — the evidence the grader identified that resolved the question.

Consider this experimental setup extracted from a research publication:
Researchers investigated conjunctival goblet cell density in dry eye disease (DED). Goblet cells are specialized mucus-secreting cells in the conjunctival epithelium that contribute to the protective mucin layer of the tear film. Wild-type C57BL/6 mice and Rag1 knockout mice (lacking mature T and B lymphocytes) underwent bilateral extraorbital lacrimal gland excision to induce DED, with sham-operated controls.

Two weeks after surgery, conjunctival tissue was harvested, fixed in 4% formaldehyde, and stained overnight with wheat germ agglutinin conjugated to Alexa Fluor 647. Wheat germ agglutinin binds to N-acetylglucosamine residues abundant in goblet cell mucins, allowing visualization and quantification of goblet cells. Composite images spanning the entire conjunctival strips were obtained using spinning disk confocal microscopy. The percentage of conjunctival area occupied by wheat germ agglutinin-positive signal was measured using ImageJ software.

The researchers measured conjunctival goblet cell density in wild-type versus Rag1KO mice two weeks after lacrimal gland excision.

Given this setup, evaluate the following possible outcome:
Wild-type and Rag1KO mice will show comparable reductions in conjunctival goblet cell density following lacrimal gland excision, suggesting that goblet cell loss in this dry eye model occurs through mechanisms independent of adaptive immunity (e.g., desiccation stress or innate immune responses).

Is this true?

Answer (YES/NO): YES